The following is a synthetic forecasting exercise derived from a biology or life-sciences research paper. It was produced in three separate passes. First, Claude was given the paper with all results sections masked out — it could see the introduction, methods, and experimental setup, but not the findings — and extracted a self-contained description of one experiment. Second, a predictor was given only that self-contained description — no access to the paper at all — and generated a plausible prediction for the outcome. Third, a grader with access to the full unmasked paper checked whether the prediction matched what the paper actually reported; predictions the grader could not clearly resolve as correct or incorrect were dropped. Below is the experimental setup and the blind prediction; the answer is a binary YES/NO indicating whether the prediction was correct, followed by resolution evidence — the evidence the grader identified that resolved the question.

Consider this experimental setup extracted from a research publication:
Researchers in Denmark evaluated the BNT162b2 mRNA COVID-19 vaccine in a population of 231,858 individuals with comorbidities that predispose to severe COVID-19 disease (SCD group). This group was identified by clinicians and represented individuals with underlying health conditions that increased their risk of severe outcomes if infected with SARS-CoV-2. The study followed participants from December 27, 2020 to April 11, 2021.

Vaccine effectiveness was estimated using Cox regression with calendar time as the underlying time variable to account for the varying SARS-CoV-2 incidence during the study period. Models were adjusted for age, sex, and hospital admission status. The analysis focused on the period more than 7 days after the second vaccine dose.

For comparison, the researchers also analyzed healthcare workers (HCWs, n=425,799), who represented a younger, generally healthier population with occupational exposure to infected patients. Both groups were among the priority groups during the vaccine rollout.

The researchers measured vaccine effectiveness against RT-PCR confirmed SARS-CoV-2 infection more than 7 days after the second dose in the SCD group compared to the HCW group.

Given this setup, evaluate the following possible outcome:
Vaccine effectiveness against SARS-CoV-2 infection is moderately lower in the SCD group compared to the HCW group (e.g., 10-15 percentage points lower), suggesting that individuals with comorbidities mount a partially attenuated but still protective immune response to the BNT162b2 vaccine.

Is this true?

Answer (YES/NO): NO